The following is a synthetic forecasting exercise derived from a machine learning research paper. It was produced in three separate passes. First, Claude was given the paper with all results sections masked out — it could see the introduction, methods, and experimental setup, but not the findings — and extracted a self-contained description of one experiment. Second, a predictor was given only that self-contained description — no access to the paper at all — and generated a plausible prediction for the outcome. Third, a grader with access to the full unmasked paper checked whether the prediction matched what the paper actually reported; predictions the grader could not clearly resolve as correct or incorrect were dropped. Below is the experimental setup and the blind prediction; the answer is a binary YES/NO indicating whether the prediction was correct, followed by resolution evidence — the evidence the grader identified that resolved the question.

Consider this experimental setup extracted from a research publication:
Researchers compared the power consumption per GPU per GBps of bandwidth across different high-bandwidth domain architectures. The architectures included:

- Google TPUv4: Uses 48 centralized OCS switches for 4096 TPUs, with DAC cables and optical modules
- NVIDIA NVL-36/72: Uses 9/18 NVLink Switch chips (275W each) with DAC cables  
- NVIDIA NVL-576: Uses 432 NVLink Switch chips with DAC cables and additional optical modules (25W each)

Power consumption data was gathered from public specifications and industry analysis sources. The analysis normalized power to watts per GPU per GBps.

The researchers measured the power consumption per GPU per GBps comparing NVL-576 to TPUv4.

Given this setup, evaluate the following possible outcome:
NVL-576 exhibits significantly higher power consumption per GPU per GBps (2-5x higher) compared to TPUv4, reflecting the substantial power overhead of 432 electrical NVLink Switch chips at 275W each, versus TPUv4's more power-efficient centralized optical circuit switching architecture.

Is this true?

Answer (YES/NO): NO